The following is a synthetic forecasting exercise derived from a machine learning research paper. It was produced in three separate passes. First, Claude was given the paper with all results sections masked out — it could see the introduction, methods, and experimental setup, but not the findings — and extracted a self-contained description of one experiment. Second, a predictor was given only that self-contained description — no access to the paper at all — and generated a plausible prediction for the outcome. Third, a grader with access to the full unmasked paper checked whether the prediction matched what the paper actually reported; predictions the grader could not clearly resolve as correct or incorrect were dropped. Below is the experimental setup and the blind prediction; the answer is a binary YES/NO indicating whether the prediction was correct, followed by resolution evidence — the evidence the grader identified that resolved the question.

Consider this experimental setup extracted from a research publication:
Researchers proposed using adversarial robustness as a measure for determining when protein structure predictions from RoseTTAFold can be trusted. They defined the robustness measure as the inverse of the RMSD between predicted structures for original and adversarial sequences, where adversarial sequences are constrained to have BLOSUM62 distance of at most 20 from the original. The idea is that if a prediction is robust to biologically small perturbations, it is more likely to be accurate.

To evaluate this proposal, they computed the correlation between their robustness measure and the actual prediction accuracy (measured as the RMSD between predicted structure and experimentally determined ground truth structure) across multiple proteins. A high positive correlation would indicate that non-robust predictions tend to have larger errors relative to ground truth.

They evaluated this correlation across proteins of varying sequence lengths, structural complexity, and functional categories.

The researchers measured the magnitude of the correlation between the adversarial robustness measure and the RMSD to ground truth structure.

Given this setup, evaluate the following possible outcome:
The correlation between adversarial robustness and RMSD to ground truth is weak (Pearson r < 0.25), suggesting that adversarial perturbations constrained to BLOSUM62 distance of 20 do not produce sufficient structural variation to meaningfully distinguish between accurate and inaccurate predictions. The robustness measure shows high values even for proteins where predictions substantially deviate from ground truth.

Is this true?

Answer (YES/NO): NO